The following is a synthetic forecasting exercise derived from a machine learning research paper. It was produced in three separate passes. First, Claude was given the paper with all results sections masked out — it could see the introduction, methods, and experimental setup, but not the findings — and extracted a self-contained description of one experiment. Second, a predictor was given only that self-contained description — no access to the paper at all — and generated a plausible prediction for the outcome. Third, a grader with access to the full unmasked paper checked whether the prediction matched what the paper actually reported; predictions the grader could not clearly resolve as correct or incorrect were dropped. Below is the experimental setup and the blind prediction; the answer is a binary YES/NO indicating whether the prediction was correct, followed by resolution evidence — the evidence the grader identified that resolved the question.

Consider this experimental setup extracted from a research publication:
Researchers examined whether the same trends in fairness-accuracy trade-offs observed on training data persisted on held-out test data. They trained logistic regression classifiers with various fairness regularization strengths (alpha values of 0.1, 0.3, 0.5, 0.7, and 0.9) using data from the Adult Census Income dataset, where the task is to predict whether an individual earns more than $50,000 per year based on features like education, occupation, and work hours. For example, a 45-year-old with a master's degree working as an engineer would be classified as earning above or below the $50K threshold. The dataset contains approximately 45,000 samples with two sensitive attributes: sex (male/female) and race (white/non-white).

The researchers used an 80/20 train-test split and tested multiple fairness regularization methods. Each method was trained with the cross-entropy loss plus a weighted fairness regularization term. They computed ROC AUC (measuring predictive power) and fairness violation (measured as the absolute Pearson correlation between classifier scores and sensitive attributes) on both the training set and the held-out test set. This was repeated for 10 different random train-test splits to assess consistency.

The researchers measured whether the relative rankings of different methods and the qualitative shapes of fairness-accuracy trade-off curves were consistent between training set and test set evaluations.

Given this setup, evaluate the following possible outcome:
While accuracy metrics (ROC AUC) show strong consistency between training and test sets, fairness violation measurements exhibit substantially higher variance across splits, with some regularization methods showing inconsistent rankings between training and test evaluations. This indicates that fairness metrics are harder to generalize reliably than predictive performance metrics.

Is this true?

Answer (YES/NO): NO